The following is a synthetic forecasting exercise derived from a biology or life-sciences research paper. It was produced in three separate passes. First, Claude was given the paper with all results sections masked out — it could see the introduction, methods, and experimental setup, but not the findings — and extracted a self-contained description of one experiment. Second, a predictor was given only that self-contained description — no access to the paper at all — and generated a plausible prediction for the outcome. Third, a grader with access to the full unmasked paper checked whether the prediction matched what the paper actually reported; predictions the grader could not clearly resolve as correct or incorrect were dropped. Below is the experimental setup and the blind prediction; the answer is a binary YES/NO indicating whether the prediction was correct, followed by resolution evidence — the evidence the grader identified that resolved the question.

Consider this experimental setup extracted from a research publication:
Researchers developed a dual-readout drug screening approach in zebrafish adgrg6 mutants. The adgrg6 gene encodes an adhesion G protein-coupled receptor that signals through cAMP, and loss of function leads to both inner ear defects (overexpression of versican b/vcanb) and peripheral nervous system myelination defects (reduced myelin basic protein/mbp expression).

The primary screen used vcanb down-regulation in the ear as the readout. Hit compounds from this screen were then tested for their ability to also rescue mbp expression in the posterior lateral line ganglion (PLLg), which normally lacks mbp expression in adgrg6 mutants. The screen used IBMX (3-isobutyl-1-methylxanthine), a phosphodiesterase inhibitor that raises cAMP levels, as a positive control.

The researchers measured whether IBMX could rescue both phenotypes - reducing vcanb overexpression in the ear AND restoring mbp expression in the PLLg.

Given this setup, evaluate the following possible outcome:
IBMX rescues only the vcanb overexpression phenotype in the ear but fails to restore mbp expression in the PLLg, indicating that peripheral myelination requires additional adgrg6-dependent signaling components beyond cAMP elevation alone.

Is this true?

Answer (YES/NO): NO